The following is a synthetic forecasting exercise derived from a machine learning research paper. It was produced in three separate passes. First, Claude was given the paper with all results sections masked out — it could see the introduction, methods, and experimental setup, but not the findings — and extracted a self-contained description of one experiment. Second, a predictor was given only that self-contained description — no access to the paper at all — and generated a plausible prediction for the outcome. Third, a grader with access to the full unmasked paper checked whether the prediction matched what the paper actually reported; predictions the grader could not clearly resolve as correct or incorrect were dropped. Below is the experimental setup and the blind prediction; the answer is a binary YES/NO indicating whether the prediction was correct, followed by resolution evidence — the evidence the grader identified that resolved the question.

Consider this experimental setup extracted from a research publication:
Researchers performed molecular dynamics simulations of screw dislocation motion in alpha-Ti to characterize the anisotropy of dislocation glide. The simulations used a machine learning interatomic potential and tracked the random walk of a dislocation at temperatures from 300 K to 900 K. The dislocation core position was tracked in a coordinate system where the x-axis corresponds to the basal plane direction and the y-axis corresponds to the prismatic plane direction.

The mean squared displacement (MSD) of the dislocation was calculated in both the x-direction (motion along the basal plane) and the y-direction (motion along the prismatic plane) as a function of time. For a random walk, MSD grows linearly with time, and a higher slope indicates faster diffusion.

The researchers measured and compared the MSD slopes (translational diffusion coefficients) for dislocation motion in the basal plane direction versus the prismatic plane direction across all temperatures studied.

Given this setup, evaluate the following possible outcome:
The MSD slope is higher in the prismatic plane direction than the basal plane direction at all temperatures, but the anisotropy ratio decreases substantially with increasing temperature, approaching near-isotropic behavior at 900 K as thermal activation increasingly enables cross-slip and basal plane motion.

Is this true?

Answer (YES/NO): NO